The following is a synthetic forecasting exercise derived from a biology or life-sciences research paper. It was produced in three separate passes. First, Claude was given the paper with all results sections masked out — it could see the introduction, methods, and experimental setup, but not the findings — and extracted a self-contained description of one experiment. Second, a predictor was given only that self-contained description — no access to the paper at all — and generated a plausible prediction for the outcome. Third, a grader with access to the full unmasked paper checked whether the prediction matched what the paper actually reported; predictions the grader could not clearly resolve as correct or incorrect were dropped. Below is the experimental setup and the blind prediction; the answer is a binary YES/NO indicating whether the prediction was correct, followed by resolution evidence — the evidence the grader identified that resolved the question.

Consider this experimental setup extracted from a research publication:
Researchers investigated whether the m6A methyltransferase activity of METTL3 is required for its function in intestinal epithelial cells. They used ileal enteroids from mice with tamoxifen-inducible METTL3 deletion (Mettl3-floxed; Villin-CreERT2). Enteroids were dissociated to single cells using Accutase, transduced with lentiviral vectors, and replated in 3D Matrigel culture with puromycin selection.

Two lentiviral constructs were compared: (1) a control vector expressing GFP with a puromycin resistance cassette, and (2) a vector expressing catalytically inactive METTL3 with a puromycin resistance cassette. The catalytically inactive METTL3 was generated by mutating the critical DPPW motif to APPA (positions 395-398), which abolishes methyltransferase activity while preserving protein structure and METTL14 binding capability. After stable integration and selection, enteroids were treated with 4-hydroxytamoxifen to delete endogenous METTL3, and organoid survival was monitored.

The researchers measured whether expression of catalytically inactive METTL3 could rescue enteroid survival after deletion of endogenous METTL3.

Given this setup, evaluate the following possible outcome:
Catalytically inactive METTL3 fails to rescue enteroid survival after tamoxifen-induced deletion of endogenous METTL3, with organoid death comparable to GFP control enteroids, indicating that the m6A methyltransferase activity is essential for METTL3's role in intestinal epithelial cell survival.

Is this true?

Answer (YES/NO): NO